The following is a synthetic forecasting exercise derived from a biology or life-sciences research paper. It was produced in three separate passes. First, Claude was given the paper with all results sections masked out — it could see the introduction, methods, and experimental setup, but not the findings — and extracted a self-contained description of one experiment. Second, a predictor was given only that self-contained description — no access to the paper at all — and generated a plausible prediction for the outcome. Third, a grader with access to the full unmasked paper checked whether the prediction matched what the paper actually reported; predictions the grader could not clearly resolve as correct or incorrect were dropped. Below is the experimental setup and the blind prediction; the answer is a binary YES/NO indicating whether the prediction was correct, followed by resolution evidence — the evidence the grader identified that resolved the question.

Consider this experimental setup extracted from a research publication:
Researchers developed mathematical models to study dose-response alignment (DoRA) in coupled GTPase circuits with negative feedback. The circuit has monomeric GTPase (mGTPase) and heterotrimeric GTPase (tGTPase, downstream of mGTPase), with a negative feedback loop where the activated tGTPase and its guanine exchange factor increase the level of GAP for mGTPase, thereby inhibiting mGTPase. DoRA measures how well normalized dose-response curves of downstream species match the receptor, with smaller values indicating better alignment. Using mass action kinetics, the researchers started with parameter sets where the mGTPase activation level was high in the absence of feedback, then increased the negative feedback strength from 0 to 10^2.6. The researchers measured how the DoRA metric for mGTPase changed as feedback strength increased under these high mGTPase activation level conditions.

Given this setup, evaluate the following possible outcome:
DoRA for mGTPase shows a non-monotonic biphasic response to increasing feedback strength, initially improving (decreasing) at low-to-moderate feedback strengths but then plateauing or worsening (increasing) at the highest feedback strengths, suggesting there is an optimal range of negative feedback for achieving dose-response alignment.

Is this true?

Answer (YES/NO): NO